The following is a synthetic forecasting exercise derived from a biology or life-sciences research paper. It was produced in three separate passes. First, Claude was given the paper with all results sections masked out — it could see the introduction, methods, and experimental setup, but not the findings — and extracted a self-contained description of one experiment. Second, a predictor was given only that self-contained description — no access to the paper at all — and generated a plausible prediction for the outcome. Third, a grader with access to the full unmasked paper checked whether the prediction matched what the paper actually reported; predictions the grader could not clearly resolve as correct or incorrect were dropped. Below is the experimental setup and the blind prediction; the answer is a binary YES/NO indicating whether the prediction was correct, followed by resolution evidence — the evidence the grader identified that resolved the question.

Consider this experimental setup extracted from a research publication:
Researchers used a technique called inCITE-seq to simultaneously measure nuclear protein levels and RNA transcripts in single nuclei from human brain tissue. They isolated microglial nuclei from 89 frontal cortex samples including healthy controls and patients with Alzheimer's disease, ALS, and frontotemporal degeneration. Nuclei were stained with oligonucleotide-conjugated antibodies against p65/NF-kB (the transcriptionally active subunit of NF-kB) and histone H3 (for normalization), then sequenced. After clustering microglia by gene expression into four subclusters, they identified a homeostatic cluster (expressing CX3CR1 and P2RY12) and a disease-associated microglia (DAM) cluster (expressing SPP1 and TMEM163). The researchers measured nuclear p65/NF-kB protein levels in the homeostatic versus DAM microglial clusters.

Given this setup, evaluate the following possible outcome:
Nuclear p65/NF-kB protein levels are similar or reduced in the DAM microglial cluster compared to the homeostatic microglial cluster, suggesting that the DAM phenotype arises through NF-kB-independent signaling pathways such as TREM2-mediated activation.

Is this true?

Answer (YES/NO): NO